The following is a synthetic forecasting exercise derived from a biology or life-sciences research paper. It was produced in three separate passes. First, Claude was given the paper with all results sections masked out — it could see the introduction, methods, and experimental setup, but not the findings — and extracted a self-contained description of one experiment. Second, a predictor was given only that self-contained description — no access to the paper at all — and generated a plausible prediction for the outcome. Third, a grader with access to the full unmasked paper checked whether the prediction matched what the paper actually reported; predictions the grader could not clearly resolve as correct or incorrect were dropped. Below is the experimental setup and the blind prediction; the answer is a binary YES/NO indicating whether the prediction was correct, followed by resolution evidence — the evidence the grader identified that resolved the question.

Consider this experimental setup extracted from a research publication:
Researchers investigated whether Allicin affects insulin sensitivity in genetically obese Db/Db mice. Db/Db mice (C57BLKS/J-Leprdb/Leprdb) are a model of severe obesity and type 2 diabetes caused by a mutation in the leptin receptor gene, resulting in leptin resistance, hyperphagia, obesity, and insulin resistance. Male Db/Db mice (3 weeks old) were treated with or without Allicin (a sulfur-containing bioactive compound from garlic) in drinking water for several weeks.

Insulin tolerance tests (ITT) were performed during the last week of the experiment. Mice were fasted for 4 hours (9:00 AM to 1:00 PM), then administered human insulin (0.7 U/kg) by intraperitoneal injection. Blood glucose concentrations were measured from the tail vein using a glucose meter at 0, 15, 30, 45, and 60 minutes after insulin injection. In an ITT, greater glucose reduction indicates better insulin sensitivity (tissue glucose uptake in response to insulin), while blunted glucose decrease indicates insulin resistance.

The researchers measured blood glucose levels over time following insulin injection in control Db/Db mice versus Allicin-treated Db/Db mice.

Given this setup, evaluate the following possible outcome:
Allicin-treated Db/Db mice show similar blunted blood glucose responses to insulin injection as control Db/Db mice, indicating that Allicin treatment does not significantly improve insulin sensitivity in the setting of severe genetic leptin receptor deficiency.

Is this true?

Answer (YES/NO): NO